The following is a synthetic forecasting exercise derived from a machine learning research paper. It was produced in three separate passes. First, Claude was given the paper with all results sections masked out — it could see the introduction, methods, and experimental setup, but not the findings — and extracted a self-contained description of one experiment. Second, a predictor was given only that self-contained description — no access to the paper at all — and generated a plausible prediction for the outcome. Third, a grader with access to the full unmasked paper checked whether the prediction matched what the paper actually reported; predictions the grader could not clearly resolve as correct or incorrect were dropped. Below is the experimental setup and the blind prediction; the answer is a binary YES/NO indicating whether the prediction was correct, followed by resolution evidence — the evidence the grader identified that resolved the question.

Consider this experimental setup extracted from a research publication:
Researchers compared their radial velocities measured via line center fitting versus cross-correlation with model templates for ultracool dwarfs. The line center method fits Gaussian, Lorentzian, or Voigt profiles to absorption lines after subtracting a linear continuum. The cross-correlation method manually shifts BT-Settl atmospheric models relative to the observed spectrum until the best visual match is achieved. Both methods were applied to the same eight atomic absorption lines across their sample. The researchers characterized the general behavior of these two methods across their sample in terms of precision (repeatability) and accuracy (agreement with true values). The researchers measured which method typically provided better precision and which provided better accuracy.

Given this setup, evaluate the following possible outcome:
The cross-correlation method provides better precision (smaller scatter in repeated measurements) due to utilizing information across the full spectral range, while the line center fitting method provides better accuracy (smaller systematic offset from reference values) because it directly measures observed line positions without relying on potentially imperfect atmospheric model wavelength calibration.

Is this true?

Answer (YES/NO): NO